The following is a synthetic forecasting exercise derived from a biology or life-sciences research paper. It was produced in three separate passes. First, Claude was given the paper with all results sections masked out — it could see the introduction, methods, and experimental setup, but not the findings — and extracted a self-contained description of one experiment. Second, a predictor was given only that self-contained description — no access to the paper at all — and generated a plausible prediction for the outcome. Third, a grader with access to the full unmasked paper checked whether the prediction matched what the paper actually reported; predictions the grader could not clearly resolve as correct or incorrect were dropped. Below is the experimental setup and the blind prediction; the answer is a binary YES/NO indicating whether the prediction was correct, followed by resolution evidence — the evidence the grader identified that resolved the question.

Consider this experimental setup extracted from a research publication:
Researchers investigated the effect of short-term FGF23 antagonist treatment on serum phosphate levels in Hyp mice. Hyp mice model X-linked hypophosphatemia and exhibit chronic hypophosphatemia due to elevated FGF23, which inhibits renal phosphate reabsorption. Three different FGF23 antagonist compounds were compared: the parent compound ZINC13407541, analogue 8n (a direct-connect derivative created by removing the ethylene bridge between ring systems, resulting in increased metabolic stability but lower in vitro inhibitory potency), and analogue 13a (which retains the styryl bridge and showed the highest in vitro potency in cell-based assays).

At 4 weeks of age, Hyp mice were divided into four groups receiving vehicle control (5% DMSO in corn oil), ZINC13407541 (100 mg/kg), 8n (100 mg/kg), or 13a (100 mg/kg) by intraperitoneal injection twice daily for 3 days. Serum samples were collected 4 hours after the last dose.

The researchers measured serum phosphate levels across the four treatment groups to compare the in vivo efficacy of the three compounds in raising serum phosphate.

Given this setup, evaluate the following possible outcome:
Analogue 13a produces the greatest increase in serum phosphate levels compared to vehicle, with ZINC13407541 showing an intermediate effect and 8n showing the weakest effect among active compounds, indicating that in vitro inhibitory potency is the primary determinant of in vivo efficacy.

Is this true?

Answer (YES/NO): NO